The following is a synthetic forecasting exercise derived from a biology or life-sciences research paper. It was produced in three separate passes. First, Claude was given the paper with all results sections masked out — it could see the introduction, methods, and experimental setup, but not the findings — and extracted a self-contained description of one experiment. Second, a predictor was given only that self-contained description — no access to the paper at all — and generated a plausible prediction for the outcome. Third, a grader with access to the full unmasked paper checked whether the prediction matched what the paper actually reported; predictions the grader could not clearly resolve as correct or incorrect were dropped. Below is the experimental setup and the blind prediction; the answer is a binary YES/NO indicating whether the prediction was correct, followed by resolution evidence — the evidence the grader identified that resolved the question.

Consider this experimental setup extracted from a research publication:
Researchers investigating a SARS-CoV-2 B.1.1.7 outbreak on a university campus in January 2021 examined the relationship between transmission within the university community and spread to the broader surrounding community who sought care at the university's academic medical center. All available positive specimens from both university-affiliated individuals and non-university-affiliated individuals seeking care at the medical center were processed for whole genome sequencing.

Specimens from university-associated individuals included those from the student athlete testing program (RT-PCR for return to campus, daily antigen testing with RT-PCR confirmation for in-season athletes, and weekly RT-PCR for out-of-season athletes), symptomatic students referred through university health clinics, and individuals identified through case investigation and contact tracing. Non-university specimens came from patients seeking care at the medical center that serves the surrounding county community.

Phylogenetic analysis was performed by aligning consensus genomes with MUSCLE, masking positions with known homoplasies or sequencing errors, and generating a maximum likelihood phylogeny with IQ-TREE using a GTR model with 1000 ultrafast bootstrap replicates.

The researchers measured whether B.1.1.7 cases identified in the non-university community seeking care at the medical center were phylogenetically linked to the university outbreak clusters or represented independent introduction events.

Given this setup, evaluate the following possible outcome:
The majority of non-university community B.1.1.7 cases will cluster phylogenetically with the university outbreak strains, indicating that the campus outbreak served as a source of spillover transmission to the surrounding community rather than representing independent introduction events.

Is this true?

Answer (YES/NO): NO